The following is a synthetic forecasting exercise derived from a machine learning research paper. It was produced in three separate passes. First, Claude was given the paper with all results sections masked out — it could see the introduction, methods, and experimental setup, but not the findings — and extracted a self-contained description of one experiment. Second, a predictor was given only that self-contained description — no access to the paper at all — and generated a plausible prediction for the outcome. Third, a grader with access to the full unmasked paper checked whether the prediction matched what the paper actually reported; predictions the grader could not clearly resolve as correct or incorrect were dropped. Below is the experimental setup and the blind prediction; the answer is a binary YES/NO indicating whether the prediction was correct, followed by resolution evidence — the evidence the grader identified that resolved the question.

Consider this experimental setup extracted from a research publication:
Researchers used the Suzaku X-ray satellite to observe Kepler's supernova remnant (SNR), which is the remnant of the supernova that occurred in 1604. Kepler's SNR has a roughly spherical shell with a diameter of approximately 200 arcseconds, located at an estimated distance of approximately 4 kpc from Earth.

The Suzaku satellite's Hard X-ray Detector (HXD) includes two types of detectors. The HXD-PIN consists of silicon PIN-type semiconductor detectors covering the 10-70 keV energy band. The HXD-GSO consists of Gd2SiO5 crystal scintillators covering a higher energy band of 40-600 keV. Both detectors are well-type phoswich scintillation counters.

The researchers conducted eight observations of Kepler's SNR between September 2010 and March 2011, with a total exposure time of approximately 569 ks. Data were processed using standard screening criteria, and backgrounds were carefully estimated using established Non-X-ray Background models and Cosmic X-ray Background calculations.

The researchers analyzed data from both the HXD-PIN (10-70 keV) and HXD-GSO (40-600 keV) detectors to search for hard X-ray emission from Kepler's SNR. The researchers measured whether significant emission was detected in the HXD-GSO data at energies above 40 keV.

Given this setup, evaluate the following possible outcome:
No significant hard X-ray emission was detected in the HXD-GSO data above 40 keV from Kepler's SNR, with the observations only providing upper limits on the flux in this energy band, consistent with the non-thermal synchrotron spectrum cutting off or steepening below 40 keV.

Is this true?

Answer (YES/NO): YES